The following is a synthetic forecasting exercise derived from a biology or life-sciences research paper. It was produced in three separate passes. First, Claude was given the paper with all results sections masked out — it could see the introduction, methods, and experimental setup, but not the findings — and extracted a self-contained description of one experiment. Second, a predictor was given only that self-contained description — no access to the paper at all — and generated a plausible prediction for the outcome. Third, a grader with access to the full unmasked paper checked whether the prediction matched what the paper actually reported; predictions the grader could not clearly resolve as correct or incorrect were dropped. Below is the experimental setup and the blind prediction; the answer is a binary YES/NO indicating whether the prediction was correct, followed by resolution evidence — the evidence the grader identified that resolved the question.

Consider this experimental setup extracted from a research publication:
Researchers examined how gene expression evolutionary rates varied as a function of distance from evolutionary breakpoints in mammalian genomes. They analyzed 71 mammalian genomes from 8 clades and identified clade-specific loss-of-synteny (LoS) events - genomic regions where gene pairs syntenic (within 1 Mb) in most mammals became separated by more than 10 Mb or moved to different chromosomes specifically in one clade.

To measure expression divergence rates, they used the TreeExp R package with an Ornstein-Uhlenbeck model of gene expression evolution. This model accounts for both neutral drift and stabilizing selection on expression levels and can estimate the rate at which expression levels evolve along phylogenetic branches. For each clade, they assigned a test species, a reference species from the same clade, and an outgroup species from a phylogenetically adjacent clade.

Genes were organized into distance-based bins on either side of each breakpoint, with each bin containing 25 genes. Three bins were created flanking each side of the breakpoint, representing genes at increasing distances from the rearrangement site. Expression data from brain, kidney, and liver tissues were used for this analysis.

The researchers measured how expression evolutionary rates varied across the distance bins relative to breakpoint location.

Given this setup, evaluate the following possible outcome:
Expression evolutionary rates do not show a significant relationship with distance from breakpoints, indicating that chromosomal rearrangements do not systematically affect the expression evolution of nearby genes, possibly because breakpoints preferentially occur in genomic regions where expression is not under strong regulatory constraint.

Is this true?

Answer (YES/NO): NO